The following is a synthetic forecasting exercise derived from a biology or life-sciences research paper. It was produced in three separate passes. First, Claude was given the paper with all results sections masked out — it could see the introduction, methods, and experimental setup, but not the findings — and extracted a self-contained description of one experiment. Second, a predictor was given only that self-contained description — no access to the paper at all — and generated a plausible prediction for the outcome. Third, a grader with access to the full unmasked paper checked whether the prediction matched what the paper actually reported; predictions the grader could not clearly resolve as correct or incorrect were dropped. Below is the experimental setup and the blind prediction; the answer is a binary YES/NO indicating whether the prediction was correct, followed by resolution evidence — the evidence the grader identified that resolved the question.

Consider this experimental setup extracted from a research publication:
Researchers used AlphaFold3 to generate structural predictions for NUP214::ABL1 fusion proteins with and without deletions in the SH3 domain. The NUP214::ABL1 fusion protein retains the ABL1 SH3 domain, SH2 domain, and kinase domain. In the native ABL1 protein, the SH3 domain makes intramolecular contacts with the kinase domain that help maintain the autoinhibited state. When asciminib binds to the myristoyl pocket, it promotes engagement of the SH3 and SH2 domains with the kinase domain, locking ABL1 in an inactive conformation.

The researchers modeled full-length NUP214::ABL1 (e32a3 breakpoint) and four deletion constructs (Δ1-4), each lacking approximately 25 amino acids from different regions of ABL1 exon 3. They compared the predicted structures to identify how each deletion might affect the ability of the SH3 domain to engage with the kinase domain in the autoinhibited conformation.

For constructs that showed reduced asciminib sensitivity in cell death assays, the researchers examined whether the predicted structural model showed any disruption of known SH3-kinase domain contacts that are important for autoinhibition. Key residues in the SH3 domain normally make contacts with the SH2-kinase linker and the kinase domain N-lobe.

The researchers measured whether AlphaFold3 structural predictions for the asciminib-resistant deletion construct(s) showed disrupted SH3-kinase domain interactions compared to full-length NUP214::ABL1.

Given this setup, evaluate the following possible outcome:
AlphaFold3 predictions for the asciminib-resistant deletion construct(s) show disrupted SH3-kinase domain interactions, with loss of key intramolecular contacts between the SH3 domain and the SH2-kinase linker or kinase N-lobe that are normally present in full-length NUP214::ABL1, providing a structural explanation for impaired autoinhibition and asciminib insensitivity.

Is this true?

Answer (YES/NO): YES